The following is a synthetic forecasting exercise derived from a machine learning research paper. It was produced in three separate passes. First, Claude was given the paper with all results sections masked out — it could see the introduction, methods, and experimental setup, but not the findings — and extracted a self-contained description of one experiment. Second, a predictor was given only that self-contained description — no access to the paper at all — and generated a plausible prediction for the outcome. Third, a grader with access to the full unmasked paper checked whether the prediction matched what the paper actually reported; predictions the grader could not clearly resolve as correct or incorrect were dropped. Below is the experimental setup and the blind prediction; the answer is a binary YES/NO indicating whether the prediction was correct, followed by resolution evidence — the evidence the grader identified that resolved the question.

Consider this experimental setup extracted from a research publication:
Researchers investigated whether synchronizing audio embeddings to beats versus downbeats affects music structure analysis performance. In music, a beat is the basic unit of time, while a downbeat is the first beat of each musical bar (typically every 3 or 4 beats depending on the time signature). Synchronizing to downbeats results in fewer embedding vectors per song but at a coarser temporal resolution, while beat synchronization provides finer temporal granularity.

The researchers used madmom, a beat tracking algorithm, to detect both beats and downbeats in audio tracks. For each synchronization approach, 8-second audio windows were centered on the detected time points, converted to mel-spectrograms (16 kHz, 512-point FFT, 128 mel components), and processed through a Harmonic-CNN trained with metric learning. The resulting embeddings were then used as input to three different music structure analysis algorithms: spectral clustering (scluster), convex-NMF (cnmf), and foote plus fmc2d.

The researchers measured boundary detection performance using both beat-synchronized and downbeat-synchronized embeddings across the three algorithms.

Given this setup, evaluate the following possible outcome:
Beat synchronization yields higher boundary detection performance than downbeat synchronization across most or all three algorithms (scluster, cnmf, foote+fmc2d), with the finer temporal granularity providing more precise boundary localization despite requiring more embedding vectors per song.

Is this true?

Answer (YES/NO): NO